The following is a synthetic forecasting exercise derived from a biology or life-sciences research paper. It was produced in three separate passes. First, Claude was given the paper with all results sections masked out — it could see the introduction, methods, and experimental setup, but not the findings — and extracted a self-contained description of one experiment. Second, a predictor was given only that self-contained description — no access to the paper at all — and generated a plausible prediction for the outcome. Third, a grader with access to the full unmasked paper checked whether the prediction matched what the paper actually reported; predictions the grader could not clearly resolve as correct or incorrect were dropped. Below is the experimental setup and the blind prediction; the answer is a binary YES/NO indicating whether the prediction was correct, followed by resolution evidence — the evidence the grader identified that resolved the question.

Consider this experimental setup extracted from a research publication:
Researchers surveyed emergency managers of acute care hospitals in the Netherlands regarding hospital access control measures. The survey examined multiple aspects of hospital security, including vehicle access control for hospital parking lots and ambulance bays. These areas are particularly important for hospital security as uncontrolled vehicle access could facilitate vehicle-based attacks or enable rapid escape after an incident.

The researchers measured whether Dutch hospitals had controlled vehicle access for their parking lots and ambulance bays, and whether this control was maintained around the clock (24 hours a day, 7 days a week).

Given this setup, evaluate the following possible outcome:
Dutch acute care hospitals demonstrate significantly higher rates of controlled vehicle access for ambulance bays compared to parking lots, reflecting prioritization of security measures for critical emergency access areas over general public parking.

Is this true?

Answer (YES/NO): NO